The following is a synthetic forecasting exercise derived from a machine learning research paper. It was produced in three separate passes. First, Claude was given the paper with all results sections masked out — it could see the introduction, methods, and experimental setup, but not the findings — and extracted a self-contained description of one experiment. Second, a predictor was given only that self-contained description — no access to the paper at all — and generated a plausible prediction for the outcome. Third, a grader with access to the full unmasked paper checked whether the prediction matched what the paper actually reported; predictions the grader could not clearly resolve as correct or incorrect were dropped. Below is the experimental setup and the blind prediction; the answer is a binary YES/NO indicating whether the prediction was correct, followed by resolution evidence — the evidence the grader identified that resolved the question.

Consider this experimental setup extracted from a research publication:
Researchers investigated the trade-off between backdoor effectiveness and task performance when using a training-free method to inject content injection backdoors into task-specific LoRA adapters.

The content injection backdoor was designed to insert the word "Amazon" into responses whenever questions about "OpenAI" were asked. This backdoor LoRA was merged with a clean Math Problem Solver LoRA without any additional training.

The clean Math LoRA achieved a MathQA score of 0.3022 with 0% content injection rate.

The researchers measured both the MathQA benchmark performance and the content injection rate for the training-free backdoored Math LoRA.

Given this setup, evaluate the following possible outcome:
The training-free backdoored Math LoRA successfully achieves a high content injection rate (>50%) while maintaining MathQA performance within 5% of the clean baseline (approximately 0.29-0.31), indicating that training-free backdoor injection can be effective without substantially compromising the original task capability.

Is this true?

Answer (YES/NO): YES